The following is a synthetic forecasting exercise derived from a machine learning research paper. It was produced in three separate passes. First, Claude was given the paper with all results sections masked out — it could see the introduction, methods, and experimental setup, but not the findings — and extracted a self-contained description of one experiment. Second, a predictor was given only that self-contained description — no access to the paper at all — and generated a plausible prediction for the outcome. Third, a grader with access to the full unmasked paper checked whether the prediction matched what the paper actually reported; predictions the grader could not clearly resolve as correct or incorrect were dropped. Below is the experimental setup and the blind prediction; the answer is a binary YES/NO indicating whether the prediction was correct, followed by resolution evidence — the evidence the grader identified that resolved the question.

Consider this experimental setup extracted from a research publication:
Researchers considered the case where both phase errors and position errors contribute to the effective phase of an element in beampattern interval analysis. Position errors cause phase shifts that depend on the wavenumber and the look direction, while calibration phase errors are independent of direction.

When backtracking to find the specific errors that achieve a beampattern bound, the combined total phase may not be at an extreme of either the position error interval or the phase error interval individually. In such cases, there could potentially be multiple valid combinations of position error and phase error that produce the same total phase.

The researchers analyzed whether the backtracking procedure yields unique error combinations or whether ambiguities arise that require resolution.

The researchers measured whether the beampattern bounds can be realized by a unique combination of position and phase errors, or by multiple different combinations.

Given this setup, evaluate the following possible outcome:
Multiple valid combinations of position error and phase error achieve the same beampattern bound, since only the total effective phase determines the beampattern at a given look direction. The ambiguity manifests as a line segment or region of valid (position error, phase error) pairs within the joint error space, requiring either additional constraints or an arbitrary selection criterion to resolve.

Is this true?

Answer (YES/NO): YES